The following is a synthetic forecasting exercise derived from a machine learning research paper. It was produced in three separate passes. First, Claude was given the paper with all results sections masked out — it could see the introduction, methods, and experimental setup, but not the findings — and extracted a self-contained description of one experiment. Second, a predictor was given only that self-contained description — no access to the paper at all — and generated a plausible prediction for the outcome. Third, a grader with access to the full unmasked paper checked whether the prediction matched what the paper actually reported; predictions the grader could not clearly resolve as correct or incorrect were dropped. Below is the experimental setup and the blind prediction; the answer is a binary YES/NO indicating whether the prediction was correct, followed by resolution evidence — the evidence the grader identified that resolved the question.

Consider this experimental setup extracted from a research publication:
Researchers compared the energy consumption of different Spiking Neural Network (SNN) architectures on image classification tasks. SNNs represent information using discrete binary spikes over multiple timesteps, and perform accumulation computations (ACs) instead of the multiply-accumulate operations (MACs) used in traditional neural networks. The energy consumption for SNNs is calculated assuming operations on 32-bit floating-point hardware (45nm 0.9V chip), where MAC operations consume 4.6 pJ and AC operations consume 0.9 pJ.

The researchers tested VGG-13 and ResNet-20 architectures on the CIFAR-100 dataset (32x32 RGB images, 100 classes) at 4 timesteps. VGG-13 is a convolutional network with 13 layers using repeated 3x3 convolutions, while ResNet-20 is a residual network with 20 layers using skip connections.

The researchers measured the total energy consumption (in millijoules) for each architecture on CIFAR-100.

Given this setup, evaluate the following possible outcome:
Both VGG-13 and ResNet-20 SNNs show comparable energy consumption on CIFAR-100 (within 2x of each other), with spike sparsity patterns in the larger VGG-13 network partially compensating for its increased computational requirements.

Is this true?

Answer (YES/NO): NO